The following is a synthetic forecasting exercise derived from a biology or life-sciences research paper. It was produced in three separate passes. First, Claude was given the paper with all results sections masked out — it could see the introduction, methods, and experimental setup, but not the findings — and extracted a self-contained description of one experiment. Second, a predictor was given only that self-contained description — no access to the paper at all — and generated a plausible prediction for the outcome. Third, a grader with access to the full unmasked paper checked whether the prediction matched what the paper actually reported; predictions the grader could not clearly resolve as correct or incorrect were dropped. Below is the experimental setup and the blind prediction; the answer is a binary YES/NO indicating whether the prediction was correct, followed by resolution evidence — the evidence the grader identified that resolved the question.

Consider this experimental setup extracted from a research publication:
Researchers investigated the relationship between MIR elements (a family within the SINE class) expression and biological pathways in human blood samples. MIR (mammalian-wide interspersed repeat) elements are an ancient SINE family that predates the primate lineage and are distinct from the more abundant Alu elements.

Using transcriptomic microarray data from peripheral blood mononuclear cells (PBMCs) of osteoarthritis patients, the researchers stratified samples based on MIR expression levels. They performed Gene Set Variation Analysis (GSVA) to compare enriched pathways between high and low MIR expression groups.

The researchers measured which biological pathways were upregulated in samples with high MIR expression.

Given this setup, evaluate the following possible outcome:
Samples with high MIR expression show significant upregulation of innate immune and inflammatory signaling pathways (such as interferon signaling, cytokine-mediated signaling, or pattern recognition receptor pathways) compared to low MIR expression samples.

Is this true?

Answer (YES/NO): NO